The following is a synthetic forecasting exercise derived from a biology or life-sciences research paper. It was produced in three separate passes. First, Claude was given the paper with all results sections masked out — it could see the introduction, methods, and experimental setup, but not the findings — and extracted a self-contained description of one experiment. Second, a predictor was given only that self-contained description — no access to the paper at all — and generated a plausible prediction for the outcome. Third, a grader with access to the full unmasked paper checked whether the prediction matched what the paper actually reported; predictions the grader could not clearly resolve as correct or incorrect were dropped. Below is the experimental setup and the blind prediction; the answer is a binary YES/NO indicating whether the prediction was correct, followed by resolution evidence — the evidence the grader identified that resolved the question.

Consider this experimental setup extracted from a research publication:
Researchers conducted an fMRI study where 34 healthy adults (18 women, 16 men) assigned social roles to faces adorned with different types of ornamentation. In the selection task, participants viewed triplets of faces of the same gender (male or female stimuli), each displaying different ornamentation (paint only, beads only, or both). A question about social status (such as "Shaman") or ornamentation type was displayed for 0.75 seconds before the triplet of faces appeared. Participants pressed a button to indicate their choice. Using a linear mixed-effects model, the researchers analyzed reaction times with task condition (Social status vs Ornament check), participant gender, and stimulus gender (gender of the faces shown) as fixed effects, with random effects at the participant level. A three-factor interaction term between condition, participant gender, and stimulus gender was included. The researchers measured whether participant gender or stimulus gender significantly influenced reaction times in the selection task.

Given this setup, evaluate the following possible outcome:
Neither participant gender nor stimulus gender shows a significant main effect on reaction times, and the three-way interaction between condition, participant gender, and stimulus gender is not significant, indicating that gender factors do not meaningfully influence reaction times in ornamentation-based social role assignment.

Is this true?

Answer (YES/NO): YES